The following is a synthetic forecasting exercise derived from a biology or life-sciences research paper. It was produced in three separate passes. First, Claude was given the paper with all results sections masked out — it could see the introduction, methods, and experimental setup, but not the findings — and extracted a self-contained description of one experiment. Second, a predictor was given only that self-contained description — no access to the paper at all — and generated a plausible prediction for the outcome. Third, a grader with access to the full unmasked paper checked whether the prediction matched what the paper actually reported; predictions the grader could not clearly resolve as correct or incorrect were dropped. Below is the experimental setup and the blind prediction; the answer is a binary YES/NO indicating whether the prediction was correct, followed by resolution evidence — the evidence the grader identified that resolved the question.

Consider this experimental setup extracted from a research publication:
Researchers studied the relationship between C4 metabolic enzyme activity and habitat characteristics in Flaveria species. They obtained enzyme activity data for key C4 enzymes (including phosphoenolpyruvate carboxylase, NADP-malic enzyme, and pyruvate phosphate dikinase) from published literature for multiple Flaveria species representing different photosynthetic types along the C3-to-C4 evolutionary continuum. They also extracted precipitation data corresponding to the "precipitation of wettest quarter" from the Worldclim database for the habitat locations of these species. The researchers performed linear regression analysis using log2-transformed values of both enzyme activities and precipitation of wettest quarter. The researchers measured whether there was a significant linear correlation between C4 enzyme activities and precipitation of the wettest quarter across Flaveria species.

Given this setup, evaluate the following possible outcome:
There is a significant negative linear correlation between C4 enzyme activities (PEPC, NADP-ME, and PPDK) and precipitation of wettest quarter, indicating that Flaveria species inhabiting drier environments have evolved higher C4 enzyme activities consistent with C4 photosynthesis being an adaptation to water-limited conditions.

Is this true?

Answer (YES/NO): YES